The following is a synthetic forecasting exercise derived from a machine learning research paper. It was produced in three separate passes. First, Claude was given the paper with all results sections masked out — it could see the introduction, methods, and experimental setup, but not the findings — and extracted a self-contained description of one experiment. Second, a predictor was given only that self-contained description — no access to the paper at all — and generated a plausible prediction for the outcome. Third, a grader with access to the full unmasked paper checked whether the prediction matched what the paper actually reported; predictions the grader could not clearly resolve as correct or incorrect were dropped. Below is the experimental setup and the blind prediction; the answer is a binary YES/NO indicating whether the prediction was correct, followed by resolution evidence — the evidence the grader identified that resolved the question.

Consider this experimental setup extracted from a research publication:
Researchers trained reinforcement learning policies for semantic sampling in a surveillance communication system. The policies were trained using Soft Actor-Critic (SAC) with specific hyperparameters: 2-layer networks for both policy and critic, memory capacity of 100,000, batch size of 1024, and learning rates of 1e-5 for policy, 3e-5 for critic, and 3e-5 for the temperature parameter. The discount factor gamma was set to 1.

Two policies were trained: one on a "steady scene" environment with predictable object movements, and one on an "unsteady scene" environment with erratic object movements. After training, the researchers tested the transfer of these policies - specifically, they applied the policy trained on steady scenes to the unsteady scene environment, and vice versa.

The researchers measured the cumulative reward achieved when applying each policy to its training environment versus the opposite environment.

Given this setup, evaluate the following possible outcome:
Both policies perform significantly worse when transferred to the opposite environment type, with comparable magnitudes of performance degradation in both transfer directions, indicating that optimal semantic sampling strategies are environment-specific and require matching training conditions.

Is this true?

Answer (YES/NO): NO